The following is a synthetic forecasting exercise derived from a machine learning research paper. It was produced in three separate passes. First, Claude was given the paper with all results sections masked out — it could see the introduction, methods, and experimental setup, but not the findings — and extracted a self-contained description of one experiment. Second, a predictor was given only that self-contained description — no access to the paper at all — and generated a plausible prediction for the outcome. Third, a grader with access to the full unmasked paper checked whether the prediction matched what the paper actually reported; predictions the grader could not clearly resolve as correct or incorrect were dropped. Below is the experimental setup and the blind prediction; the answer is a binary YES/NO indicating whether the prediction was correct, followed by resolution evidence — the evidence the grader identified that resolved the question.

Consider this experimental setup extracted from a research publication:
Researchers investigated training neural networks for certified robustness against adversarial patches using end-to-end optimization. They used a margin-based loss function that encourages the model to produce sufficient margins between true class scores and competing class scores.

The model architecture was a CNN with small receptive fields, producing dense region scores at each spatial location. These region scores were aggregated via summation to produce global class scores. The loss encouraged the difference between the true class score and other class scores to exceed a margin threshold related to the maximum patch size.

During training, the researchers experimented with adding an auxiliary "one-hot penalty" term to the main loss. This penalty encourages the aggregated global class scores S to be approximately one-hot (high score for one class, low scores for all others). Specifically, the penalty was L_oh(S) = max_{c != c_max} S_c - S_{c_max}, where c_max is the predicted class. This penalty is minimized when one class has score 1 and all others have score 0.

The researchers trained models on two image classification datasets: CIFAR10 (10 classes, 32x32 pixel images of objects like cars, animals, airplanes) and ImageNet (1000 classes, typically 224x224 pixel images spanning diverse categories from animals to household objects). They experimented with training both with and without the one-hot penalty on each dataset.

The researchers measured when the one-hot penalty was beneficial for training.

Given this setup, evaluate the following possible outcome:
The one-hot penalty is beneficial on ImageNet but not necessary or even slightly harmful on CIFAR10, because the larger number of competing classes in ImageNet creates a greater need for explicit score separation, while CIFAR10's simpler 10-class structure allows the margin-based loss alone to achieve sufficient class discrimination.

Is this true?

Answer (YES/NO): YES